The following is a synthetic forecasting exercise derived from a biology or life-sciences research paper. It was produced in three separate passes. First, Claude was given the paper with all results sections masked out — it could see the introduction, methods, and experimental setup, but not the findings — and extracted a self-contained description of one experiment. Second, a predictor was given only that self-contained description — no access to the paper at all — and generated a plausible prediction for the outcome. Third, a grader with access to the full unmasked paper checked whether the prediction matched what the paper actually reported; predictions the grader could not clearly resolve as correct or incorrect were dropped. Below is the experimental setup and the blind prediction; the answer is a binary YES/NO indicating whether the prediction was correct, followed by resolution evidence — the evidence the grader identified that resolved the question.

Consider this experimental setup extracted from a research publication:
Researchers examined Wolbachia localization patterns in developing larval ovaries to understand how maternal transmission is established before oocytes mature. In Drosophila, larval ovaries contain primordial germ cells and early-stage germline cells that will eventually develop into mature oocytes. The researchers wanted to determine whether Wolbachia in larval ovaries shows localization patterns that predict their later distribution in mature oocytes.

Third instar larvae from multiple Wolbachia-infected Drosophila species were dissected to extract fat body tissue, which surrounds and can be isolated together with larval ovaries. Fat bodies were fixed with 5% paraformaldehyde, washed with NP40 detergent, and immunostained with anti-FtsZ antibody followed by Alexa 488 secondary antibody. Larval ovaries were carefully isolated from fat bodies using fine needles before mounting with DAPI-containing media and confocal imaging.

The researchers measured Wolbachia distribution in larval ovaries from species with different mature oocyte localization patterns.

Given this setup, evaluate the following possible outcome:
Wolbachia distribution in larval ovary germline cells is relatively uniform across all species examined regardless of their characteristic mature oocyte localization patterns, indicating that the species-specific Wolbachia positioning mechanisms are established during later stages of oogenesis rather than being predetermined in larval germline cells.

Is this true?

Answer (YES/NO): YES